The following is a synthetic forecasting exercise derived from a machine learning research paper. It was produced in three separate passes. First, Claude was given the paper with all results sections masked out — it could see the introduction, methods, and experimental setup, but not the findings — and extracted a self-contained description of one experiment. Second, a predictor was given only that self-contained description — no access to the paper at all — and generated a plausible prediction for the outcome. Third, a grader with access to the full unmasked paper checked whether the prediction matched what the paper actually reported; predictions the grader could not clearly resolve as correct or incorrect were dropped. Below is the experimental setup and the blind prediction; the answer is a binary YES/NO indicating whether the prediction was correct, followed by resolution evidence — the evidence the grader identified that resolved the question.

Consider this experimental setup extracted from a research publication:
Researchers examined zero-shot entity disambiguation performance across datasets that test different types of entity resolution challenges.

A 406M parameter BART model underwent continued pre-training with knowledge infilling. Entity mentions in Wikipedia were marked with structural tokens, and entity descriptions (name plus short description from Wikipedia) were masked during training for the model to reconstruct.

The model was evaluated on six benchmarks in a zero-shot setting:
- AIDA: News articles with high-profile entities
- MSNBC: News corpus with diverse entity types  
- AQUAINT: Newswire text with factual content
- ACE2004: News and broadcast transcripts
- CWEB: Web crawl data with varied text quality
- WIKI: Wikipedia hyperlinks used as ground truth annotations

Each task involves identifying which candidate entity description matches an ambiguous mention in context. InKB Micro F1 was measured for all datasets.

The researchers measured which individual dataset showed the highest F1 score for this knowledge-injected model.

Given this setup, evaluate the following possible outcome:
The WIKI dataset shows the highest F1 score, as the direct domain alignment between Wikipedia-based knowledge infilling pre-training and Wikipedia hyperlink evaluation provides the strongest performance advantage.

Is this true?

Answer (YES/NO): NO